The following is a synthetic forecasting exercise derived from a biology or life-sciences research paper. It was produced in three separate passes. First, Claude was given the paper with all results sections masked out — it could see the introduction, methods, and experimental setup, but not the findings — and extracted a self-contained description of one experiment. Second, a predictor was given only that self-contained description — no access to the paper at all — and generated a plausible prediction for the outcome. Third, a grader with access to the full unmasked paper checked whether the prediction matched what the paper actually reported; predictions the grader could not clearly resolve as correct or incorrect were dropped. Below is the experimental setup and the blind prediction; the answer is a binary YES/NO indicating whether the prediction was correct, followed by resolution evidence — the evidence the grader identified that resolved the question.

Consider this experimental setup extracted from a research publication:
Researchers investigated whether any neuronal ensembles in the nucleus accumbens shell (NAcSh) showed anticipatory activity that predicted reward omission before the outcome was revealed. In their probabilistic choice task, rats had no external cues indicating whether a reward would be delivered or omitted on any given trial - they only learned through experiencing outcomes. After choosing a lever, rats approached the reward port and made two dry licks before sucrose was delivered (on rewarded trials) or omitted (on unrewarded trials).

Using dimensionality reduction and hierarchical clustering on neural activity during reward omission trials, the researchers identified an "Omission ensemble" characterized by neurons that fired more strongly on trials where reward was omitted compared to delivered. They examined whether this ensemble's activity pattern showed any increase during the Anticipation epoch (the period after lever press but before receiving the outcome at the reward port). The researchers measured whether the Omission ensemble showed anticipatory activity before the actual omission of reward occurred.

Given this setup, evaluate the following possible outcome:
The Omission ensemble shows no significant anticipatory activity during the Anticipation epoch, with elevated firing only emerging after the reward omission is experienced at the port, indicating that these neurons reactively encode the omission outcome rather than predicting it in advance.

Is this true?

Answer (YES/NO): NO